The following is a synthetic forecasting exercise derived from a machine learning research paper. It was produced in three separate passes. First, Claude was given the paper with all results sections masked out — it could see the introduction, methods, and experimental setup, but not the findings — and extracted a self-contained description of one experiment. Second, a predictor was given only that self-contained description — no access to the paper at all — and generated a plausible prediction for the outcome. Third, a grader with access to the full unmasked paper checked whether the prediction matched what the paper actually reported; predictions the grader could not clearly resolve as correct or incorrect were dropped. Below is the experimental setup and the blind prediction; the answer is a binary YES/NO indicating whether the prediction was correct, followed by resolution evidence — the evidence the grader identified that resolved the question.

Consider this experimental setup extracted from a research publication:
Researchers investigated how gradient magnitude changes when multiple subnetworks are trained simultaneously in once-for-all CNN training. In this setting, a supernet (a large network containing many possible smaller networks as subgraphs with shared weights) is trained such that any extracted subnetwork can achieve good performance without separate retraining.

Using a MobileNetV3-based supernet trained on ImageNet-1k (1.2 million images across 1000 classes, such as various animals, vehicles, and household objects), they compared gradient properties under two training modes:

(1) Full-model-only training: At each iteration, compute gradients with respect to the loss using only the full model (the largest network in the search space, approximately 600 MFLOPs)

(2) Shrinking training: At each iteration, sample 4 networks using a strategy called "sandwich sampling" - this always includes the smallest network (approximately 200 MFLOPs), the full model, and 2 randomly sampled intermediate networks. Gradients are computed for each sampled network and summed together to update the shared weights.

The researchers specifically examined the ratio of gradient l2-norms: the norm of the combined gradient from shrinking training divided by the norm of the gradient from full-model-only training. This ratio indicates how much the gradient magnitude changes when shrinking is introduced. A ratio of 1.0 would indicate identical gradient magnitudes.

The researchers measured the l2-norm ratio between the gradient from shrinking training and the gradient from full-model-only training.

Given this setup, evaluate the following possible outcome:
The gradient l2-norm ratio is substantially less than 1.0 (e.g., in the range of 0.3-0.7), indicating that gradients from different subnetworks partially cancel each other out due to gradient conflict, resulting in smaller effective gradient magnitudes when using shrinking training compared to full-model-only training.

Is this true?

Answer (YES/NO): NO